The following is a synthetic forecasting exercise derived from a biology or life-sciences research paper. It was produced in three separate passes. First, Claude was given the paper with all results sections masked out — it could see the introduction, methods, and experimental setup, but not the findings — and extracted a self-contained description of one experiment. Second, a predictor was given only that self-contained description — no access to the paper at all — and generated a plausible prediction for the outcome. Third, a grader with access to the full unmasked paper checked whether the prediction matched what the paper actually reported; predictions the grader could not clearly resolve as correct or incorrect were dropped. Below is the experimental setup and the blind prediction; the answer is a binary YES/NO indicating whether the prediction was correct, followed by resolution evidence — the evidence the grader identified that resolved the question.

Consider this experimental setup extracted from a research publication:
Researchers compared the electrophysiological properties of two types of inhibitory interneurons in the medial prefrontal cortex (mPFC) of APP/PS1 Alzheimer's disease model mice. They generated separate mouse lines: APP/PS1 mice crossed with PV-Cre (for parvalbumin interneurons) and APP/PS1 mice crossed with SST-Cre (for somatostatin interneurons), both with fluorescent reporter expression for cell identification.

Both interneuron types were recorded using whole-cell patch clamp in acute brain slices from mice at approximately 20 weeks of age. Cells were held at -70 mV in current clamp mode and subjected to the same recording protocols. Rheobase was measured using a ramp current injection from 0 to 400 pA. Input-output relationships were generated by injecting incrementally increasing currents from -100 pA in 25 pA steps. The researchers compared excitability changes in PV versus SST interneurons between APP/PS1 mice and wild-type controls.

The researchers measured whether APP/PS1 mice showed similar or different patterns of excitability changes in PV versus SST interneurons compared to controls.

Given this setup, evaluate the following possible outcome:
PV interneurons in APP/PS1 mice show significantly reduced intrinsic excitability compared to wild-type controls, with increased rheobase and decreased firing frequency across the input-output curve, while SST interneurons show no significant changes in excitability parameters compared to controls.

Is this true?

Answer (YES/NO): NO